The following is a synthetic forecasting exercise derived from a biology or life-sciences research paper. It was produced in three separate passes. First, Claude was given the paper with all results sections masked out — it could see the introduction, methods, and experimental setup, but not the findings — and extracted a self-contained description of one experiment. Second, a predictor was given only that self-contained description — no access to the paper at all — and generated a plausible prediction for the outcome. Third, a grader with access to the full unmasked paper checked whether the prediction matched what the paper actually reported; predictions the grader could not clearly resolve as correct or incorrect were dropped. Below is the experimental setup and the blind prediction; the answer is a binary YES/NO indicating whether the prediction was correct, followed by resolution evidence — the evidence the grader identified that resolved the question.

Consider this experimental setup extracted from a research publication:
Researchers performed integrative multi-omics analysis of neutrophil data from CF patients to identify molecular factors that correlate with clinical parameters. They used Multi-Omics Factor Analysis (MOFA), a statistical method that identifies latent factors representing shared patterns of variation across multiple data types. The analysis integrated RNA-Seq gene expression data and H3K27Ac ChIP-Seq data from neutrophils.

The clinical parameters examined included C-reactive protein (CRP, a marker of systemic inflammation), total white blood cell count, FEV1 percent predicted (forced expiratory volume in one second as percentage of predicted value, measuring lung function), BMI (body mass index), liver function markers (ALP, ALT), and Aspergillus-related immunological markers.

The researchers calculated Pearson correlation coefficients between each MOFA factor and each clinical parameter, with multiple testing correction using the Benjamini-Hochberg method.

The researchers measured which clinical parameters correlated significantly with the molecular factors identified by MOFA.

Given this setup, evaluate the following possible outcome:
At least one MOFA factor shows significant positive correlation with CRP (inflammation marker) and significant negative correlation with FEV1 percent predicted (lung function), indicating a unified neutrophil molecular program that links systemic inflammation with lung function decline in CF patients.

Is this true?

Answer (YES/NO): NO